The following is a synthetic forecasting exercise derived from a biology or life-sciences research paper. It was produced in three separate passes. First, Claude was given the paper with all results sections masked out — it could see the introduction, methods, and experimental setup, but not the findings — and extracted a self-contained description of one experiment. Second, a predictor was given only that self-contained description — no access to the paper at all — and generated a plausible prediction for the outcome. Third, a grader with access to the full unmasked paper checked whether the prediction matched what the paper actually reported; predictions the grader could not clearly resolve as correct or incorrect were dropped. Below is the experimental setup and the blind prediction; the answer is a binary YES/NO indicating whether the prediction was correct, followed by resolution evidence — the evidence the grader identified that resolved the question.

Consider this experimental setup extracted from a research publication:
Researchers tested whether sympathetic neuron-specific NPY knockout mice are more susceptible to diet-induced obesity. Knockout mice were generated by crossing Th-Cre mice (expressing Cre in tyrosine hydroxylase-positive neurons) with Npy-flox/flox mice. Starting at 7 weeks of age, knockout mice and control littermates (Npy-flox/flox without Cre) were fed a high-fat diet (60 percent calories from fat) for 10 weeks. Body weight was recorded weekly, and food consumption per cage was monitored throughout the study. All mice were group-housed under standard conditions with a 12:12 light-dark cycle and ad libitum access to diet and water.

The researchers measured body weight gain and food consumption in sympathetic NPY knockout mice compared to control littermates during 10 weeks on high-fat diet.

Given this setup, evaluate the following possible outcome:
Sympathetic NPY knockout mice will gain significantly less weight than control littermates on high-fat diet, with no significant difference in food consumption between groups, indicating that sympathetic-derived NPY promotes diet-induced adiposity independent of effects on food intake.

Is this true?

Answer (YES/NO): NO